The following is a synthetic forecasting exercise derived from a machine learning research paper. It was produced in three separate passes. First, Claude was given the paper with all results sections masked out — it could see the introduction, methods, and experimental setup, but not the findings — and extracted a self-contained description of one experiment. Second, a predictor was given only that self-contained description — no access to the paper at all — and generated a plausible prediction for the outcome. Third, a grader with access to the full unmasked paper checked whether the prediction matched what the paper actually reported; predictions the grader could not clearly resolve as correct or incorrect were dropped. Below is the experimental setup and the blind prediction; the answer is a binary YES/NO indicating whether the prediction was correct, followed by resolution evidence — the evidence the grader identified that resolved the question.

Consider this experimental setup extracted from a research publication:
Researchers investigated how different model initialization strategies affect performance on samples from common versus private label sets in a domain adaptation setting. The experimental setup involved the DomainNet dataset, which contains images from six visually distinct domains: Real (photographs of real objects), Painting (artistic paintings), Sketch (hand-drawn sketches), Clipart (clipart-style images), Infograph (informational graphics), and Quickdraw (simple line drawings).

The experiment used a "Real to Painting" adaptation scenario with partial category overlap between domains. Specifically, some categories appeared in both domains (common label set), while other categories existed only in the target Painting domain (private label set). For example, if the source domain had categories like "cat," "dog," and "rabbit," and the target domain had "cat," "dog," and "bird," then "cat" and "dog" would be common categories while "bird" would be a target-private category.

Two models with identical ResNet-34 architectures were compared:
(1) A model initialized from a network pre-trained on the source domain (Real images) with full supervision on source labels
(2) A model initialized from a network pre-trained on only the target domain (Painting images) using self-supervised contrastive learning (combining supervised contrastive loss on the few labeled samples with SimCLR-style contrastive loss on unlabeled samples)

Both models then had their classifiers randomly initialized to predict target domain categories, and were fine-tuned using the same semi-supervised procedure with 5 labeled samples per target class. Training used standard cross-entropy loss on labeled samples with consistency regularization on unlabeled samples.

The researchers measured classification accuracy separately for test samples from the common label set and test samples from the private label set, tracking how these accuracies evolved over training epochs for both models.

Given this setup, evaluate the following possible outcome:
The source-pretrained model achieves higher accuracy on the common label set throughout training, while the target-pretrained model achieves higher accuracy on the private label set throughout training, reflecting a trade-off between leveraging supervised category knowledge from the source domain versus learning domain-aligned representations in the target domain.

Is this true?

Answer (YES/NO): YES